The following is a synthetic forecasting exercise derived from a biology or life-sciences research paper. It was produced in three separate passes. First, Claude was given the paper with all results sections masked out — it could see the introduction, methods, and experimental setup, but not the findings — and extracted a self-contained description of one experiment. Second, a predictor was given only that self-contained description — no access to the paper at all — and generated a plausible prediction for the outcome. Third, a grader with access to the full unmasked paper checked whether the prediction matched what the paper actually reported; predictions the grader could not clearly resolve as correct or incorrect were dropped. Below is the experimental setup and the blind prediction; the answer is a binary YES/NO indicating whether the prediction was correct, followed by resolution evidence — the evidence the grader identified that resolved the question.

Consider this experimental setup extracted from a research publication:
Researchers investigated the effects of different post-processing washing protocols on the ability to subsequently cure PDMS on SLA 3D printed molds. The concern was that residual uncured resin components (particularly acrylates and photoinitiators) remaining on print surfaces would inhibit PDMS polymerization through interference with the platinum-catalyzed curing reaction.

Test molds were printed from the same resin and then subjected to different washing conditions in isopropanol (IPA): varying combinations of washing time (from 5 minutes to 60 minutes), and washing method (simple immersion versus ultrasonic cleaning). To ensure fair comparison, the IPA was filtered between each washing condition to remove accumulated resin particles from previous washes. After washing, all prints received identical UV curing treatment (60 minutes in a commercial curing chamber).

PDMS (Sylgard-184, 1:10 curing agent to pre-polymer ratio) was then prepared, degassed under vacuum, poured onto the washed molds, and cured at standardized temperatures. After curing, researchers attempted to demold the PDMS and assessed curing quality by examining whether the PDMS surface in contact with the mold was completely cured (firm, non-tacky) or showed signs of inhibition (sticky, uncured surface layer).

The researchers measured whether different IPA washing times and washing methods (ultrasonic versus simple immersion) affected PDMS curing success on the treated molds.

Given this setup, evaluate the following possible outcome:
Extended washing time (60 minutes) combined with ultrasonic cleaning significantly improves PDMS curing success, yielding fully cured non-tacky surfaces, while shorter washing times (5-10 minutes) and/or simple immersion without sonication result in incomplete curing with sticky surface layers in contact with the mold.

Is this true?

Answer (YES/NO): NO